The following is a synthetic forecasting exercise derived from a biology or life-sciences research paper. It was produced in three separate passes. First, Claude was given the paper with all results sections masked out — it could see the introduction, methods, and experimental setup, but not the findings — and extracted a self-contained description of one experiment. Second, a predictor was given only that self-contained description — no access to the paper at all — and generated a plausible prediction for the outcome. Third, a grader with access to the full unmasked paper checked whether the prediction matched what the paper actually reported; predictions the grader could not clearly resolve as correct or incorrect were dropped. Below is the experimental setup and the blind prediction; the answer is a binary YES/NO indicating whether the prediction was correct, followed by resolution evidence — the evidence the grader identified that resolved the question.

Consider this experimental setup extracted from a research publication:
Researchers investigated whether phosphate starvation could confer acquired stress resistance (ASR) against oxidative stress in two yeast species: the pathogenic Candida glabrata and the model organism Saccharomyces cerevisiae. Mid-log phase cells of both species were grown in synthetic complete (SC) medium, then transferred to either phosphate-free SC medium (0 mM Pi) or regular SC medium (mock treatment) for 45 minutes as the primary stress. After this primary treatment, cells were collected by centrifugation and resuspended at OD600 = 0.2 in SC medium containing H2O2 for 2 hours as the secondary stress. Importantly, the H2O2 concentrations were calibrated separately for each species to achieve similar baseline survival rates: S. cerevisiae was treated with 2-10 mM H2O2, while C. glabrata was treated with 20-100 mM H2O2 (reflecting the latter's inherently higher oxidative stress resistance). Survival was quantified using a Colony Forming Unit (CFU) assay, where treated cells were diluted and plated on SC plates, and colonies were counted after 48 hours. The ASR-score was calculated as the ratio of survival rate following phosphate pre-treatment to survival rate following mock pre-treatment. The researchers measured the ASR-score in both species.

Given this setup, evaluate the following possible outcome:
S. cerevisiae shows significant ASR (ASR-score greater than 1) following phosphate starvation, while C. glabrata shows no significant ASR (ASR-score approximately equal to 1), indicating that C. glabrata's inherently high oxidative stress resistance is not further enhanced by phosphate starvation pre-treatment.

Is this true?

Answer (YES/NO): NO